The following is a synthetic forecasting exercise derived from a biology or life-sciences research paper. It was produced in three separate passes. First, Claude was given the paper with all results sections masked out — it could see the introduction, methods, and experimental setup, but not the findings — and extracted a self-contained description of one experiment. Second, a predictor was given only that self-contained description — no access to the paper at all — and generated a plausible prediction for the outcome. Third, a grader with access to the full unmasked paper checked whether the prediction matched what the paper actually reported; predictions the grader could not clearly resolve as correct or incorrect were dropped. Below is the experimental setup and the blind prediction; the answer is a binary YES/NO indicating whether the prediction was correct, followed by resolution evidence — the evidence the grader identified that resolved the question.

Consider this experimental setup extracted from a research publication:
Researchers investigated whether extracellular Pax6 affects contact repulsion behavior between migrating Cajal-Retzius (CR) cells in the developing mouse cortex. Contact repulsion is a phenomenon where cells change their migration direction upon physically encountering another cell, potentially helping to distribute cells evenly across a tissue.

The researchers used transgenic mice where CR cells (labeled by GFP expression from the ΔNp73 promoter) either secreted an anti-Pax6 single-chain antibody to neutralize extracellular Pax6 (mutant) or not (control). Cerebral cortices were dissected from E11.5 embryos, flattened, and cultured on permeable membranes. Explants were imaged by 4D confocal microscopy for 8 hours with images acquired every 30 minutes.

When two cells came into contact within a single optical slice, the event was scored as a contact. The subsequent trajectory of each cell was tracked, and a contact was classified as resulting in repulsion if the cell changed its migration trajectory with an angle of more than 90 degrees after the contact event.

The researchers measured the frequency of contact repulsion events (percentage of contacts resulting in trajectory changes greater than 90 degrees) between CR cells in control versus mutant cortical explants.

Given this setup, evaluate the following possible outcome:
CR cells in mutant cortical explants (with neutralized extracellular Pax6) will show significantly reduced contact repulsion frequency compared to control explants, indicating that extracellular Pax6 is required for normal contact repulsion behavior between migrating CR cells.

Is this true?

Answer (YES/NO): NO